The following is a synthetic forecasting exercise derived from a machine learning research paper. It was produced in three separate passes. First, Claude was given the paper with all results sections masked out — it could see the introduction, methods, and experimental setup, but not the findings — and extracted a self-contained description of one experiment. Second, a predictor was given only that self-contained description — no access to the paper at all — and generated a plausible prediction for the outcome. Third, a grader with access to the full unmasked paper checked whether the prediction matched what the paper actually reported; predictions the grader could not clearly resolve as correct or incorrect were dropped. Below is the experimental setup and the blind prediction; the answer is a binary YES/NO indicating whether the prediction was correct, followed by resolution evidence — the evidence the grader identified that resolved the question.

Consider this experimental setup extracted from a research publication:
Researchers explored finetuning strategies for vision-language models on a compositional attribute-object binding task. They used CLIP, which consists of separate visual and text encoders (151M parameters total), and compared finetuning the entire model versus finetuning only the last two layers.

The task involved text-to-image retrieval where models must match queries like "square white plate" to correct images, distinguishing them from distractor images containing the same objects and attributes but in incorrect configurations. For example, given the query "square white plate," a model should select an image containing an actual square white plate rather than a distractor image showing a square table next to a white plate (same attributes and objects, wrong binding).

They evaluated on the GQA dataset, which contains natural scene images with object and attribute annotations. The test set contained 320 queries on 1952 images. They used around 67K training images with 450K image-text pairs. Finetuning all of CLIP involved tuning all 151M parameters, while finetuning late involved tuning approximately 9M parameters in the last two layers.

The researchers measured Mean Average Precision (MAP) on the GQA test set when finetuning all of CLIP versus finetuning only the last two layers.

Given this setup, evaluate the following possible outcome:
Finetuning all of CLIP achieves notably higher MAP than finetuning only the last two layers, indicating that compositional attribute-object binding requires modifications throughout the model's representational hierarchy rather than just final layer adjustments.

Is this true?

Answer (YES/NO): NO